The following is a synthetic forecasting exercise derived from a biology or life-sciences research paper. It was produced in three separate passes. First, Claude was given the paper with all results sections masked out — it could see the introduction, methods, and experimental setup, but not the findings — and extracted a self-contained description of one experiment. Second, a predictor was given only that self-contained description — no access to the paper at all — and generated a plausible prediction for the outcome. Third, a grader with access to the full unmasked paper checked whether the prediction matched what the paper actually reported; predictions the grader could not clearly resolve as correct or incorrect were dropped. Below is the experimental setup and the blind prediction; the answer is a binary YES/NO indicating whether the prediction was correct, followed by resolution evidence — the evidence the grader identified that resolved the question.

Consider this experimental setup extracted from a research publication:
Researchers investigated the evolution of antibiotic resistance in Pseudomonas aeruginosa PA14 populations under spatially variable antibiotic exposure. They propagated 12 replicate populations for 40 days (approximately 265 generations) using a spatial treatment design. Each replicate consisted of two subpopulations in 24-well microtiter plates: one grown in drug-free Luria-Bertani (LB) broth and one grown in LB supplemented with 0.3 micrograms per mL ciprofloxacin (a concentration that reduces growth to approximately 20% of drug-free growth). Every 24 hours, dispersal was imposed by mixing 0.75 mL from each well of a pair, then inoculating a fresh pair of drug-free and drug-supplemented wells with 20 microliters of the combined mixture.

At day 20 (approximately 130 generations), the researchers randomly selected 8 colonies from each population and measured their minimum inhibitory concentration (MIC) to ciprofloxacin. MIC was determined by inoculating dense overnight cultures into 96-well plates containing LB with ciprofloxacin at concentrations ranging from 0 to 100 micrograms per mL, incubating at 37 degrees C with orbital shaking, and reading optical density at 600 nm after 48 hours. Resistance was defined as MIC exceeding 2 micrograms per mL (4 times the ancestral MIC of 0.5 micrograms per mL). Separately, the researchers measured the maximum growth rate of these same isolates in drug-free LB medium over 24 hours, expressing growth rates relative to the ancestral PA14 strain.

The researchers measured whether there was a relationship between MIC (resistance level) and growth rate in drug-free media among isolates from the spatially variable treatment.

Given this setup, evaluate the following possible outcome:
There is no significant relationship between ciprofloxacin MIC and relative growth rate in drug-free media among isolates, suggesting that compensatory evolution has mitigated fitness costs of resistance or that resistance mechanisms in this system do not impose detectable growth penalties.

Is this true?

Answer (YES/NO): NO